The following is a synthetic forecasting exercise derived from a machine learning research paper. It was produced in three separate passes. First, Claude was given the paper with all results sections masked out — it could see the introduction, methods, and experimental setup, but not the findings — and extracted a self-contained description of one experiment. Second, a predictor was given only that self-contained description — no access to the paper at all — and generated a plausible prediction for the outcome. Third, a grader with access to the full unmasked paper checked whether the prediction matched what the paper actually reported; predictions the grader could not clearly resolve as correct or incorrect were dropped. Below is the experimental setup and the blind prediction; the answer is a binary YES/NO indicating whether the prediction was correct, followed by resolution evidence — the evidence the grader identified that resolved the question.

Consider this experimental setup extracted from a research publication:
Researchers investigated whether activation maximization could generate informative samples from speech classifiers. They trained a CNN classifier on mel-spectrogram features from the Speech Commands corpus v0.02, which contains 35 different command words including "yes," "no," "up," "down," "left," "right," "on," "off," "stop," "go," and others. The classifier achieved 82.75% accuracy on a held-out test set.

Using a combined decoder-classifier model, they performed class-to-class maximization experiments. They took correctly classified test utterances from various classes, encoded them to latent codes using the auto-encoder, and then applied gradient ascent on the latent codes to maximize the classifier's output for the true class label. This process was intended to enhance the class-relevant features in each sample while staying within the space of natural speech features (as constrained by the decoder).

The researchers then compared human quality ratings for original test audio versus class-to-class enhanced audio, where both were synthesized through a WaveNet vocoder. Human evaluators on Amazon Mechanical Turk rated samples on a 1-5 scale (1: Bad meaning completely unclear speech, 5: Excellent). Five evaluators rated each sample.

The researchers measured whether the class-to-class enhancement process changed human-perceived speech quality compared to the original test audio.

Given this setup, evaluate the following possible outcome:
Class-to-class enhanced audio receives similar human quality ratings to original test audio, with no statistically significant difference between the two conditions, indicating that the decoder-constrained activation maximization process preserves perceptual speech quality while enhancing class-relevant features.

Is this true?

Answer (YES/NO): NO